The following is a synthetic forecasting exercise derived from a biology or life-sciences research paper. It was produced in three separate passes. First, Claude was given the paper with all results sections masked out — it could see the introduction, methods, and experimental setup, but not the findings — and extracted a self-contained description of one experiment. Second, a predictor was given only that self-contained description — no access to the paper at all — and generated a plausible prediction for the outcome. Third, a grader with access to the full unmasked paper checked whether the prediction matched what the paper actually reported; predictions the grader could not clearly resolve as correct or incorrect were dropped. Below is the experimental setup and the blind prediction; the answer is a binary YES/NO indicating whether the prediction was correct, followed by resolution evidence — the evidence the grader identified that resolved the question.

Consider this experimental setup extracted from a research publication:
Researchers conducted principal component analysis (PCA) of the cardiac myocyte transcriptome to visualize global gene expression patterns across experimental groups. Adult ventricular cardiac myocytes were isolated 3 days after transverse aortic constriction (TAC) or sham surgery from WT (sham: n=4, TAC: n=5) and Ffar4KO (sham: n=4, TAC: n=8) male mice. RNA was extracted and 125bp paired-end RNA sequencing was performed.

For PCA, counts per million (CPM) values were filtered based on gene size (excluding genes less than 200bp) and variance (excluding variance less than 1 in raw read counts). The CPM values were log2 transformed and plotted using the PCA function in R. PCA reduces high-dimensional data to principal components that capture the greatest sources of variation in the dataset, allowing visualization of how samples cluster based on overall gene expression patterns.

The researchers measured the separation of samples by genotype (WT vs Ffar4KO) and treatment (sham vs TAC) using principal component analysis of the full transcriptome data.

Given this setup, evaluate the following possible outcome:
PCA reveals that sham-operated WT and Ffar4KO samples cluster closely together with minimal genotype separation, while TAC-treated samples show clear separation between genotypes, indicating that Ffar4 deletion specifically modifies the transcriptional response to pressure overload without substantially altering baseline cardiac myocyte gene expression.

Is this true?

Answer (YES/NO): NO